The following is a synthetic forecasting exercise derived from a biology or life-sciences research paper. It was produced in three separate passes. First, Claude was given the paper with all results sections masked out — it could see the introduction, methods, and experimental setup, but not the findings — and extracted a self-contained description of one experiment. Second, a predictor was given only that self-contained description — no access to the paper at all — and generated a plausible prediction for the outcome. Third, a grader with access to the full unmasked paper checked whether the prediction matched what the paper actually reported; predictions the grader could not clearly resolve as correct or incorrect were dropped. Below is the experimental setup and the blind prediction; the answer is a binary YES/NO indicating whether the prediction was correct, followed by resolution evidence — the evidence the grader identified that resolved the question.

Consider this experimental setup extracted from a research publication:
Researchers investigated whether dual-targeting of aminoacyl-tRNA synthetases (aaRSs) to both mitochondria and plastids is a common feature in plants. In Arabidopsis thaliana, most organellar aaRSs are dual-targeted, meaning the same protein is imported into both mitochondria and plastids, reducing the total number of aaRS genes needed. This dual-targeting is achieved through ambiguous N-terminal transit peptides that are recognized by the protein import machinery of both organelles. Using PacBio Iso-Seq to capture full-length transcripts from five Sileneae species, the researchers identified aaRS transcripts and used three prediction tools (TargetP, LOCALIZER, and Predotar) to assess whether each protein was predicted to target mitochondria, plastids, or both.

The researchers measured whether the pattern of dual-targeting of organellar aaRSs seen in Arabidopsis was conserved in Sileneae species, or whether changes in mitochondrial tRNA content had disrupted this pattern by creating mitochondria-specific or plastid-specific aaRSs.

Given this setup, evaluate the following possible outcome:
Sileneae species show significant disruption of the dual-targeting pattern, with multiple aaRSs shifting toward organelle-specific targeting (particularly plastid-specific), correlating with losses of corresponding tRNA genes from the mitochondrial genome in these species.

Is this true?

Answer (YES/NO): YES